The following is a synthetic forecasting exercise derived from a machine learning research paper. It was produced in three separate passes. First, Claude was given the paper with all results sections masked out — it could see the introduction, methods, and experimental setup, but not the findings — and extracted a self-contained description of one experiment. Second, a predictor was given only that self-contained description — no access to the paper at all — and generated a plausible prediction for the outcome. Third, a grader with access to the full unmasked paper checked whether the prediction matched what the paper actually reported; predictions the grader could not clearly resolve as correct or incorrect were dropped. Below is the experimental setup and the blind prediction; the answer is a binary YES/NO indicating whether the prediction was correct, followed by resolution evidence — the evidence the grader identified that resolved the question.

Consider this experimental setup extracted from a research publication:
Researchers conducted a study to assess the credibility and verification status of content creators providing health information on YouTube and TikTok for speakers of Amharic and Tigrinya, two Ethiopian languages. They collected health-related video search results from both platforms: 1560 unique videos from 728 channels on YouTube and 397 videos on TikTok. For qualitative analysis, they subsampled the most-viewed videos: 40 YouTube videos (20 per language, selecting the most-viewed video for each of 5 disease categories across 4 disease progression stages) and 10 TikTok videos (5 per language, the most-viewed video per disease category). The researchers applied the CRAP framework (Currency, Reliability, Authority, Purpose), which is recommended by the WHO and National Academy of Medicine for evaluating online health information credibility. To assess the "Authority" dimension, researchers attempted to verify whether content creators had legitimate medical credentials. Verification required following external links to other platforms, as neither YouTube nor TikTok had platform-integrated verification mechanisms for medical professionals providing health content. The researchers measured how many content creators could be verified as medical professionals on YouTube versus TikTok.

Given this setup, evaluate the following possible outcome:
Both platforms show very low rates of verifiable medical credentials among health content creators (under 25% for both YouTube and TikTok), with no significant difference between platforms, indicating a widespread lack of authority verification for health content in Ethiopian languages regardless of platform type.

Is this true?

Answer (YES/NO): NO